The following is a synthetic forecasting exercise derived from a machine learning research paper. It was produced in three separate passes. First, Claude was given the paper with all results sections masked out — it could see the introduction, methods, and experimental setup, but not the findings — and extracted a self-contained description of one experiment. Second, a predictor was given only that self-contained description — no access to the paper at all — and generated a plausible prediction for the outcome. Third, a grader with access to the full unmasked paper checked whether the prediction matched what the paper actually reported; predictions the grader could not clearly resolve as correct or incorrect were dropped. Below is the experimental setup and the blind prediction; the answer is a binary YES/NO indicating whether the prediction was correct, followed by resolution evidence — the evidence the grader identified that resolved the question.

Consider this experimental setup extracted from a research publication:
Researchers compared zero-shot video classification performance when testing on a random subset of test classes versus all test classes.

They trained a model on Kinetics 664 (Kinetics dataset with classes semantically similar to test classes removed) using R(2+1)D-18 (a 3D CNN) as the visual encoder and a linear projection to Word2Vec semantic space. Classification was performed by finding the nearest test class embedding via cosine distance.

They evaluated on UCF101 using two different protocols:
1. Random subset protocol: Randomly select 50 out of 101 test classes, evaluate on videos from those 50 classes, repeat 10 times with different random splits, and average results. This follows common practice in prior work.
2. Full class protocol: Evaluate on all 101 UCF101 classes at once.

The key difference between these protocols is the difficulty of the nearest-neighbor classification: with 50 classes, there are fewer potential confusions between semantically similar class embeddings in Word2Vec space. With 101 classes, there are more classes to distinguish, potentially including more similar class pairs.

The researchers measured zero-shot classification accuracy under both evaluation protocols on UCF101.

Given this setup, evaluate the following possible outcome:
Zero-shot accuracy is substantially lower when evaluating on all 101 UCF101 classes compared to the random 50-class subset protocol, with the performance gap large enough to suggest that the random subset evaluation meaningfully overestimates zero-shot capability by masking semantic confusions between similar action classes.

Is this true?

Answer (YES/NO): YES